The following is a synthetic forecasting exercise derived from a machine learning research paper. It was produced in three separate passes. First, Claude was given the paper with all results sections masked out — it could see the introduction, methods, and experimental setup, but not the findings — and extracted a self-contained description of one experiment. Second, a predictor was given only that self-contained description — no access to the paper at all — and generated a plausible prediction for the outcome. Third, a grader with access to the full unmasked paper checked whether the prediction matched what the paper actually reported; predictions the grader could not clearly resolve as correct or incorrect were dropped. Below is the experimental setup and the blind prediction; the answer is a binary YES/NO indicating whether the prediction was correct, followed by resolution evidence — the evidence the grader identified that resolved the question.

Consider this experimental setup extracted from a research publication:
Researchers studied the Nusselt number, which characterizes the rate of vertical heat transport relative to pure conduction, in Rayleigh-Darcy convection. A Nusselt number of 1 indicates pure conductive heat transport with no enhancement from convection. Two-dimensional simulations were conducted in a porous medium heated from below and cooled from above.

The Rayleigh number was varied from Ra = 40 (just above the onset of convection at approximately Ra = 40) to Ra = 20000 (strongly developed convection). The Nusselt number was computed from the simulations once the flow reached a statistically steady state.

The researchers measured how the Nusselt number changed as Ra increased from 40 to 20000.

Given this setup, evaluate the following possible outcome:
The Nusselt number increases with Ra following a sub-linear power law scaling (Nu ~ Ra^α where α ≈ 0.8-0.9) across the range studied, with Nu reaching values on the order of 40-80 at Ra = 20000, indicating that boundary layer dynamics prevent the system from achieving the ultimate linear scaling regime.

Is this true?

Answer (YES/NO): NO